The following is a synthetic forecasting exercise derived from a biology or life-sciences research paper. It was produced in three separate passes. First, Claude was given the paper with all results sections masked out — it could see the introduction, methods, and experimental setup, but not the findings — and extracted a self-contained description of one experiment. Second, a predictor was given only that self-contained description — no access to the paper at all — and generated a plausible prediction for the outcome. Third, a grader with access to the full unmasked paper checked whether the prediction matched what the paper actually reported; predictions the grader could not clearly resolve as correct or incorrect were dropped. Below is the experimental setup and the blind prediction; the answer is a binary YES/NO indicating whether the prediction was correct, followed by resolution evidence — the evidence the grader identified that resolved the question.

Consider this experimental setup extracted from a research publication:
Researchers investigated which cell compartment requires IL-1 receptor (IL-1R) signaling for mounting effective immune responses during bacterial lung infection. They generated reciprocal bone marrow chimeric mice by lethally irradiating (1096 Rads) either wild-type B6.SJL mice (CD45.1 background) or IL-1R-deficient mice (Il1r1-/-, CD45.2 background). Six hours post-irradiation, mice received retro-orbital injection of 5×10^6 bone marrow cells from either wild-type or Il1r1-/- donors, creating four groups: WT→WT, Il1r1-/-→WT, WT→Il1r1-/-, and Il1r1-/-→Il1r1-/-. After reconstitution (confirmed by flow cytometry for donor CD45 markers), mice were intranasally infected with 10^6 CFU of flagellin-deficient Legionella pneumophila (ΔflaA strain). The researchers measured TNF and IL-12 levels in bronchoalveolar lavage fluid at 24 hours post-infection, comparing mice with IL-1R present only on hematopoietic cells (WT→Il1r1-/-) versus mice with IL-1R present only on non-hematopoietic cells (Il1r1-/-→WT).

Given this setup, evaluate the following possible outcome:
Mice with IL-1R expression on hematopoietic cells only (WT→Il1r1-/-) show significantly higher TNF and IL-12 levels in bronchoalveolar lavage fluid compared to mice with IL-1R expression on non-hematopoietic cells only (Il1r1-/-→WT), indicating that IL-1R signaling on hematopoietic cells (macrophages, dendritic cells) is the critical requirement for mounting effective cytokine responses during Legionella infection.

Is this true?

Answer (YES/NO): NO